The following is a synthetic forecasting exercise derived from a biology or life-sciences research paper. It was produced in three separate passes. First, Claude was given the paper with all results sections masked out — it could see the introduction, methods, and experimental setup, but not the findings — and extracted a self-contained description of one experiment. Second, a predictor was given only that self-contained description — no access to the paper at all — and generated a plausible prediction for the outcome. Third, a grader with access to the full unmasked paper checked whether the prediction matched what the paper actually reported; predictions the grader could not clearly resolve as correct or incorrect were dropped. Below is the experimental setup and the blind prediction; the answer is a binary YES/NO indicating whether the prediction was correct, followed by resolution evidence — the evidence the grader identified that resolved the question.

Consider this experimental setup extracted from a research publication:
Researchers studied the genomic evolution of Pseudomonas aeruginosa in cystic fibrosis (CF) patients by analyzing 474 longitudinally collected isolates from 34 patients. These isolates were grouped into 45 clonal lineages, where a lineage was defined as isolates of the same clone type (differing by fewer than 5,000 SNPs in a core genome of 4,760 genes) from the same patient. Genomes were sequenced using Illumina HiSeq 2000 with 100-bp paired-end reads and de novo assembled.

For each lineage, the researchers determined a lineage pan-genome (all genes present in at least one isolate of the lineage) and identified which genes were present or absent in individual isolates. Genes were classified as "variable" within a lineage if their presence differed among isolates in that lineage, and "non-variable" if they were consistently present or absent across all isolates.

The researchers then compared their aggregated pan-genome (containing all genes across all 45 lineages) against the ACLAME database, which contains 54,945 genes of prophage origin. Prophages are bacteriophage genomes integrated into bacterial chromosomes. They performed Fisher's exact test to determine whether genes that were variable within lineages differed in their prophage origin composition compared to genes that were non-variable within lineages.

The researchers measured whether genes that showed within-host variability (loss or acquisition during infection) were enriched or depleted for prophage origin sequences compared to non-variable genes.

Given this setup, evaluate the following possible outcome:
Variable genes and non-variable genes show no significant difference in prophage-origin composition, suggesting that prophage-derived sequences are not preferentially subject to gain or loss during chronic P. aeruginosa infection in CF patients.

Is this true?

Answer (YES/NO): NO